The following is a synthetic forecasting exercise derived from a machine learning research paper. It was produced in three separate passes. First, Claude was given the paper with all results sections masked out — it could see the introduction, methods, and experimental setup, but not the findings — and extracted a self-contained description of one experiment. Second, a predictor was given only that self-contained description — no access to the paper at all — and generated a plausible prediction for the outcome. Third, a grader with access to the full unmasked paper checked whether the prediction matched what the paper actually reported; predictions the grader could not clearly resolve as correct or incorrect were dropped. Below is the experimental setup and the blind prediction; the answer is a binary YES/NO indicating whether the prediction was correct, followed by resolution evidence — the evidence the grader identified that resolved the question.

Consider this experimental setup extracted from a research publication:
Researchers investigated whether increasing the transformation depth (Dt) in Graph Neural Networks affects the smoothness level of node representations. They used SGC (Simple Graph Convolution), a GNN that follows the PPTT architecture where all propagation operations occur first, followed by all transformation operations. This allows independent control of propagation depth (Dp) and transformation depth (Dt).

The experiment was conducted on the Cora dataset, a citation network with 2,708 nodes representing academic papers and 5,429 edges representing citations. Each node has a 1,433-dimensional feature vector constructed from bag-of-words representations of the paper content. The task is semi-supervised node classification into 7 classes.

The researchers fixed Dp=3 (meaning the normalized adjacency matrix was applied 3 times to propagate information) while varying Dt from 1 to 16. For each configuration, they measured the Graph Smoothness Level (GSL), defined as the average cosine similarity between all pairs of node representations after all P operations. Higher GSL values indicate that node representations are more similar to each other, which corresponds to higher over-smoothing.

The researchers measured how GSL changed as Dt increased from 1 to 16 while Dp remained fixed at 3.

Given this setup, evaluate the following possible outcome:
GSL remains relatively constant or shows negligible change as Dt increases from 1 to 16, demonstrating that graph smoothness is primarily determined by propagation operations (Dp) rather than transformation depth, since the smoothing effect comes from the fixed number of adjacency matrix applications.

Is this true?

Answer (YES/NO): YES